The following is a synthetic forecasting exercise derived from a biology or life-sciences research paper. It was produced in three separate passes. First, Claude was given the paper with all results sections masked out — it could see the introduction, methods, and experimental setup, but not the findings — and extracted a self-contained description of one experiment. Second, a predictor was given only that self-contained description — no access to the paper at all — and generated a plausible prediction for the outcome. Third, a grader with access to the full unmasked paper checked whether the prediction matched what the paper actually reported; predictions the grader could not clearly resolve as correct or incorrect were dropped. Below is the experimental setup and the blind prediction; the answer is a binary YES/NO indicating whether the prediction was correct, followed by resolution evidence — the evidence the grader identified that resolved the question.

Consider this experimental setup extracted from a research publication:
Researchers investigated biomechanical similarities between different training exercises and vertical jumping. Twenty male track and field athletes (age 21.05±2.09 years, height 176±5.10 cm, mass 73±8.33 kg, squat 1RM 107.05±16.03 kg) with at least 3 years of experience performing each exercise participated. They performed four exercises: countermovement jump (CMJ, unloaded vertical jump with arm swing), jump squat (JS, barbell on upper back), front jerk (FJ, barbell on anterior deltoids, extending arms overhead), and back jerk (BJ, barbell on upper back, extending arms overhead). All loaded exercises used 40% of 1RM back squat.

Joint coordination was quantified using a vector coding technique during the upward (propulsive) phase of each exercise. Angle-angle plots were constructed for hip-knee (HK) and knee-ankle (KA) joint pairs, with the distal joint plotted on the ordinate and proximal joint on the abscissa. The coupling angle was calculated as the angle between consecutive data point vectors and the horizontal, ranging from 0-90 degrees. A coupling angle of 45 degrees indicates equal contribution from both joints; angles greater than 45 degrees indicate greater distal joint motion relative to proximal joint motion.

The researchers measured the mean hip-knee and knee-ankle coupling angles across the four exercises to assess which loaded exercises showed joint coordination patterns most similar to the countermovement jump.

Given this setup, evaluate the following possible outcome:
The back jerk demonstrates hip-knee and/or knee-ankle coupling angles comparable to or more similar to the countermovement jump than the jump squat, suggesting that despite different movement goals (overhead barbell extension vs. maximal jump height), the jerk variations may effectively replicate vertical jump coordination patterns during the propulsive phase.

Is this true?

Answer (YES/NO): NO